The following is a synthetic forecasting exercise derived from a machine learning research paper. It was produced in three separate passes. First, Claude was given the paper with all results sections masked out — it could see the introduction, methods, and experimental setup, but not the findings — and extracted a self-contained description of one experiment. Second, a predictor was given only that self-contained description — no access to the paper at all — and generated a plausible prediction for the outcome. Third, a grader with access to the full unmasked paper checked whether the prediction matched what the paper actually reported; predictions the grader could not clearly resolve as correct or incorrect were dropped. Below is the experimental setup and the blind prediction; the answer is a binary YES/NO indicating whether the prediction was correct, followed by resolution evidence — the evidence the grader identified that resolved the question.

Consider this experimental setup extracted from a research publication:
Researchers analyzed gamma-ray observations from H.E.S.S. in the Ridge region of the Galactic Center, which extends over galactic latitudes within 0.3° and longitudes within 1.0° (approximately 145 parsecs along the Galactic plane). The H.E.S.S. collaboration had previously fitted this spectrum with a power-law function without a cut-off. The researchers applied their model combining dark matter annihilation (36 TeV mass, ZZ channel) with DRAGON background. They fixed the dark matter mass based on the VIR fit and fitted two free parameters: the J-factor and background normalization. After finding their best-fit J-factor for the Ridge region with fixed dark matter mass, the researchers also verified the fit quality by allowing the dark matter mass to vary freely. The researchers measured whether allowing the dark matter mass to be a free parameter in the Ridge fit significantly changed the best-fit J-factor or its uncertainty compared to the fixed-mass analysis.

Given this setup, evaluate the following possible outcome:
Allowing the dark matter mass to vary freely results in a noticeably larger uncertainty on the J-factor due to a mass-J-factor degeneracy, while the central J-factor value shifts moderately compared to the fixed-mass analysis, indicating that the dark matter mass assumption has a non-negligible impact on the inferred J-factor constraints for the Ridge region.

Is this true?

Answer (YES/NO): NO